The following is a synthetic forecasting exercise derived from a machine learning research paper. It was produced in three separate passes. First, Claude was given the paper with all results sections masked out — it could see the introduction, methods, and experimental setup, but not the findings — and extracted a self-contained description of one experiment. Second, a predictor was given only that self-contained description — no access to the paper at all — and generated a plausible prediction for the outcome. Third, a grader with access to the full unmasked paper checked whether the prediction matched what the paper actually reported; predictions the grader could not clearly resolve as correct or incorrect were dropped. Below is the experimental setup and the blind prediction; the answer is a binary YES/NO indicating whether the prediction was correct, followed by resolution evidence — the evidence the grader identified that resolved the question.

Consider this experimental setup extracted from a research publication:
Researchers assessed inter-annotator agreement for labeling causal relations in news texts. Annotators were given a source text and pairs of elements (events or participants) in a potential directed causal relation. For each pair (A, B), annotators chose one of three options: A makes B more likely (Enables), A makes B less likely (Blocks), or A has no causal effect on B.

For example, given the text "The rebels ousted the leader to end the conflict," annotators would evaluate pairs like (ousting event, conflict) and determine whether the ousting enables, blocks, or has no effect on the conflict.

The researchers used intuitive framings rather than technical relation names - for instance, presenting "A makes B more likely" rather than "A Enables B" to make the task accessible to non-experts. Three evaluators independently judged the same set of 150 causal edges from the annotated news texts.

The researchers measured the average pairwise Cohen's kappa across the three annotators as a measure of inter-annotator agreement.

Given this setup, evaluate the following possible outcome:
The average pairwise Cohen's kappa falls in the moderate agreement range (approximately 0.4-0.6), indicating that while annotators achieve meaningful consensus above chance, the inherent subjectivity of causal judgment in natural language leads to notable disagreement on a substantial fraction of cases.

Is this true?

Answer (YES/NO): YES